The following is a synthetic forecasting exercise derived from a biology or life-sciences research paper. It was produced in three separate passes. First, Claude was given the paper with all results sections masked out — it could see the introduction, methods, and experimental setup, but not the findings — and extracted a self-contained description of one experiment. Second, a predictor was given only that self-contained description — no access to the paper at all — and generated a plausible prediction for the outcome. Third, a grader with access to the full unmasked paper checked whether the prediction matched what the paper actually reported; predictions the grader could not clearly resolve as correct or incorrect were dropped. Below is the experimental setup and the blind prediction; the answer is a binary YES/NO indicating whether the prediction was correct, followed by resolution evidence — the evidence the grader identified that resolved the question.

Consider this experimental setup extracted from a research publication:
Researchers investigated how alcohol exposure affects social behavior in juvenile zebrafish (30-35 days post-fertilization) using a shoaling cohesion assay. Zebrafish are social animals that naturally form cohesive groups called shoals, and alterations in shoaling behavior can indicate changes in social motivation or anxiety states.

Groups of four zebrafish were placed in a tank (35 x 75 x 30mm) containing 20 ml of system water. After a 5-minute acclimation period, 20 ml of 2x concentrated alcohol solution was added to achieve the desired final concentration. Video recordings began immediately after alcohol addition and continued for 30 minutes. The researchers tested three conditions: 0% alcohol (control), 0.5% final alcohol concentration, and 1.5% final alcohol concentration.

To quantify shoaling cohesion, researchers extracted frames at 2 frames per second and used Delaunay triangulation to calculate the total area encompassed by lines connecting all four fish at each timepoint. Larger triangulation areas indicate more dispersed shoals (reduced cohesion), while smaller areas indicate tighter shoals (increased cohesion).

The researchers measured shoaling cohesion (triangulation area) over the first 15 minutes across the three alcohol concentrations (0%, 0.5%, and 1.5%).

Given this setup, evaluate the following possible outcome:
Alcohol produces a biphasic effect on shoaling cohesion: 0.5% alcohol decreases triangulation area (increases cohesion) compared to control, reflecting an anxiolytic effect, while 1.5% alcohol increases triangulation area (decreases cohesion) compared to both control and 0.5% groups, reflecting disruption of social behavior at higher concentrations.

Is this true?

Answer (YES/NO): NO